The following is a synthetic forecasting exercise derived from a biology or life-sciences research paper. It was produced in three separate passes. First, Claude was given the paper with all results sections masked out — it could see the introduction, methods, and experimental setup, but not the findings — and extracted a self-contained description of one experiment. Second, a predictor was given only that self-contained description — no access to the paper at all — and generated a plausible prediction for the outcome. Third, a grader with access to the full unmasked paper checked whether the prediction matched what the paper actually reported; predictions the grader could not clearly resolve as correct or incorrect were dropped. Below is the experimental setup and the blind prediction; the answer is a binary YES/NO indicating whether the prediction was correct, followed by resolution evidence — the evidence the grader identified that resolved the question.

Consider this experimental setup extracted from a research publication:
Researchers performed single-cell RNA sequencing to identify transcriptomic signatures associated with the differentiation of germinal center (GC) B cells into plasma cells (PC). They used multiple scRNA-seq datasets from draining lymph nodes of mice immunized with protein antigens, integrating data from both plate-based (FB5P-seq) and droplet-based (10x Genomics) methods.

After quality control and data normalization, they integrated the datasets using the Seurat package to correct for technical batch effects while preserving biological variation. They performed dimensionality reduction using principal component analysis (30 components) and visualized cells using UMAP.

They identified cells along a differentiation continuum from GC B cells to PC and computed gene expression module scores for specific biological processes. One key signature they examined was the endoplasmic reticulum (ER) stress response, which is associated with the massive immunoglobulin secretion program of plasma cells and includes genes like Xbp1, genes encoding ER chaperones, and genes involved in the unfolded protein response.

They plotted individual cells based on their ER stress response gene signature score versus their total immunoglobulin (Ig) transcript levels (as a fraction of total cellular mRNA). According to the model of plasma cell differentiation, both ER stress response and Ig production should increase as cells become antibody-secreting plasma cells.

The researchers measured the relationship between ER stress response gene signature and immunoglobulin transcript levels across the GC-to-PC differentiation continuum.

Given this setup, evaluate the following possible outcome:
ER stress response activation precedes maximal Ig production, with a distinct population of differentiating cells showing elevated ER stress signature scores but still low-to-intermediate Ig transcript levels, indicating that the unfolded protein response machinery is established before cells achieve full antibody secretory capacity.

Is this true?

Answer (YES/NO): NO